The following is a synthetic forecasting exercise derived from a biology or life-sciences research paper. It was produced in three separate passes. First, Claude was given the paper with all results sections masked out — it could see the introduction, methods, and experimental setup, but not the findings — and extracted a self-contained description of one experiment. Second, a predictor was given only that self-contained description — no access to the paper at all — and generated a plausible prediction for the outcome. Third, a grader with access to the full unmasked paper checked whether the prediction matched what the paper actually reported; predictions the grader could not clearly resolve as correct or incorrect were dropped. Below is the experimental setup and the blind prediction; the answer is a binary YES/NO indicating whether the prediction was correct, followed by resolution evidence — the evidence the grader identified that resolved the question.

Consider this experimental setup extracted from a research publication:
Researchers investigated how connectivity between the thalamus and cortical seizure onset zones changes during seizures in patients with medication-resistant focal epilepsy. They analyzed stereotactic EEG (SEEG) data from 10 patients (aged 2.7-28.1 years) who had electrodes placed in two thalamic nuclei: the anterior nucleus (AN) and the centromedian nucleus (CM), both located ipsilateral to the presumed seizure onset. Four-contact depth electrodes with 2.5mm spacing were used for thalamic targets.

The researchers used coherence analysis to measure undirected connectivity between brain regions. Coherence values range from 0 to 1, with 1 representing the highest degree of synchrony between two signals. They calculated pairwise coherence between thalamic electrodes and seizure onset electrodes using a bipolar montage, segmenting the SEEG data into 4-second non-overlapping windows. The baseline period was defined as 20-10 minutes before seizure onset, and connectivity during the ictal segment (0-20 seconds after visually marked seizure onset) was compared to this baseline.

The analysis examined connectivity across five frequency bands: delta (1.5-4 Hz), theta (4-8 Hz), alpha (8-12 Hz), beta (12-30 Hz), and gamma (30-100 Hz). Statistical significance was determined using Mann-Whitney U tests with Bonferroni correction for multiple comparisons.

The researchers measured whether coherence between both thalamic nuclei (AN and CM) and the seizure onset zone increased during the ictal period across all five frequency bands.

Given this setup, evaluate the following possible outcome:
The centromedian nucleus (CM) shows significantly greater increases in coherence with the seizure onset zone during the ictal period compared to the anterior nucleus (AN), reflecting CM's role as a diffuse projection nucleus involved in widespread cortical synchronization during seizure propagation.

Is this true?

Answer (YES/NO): NO